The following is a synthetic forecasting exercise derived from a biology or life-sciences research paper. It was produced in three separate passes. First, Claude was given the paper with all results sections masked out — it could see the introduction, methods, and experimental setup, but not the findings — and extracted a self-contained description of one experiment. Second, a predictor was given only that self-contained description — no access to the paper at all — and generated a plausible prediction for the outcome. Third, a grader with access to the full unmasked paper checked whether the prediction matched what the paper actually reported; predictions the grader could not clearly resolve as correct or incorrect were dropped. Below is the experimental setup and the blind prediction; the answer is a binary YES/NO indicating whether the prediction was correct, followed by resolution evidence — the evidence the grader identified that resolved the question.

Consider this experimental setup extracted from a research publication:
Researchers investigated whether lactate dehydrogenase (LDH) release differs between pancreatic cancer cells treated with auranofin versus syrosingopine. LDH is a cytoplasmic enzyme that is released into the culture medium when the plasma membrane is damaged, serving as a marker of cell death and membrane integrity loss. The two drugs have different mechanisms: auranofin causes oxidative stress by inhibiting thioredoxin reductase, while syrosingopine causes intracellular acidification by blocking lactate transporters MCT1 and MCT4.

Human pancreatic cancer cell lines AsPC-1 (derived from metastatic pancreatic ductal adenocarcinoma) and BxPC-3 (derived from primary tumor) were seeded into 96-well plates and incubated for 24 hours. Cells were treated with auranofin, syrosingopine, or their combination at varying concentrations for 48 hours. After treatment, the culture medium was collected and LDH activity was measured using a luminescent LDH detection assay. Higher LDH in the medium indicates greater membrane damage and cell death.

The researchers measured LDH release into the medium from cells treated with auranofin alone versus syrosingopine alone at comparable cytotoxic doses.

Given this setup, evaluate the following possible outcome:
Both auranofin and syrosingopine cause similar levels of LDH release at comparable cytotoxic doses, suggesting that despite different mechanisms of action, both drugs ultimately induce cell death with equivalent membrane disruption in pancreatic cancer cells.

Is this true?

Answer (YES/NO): NO